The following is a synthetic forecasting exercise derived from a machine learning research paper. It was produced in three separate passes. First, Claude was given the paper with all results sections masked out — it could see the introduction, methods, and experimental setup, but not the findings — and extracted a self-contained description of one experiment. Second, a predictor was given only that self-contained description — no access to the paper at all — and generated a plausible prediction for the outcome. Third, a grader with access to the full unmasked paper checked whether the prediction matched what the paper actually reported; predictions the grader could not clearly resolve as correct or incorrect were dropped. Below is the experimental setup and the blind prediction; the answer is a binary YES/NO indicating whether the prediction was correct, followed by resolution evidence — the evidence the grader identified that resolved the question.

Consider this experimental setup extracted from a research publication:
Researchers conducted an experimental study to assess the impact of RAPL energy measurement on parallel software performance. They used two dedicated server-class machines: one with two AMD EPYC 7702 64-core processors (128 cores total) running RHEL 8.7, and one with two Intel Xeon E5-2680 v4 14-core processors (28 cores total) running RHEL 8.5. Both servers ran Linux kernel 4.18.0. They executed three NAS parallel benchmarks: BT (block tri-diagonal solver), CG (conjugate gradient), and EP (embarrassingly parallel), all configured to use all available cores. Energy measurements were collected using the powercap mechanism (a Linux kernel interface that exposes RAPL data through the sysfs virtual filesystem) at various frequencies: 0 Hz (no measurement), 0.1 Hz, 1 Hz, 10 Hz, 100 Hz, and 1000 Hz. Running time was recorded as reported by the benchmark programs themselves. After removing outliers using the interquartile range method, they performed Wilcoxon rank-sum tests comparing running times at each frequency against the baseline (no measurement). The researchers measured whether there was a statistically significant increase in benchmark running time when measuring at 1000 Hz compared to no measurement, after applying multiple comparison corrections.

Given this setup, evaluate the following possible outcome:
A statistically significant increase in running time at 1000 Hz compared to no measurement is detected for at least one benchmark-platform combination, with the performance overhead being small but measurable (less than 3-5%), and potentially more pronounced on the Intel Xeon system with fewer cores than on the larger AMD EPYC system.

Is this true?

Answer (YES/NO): NO